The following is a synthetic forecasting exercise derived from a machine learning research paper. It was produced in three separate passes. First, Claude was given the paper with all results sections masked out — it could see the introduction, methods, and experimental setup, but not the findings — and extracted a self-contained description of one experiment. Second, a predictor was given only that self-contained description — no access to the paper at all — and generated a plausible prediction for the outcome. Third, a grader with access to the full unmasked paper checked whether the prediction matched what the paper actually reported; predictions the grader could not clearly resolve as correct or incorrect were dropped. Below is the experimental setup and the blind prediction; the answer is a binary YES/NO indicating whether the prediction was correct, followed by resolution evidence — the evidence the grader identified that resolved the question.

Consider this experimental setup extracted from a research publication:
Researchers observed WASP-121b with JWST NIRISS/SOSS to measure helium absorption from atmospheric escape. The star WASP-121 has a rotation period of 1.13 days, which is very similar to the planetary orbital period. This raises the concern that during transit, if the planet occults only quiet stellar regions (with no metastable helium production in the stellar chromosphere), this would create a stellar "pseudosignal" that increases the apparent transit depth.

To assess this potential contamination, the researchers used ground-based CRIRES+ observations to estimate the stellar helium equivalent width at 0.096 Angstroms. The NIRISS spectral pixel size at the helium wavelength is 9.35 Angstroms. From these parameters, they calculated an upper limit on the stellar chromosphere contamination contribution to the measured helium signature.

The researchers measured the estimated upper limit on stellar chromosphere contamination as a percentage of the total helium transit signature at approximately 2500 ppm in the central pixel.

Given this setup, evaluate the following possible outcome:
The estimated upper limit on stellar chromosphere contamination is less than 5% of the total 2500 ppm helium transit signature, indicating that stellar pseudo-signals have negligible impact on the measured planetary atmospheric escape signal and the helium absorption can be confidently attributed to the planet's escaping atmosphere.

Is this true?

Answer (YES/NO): NO